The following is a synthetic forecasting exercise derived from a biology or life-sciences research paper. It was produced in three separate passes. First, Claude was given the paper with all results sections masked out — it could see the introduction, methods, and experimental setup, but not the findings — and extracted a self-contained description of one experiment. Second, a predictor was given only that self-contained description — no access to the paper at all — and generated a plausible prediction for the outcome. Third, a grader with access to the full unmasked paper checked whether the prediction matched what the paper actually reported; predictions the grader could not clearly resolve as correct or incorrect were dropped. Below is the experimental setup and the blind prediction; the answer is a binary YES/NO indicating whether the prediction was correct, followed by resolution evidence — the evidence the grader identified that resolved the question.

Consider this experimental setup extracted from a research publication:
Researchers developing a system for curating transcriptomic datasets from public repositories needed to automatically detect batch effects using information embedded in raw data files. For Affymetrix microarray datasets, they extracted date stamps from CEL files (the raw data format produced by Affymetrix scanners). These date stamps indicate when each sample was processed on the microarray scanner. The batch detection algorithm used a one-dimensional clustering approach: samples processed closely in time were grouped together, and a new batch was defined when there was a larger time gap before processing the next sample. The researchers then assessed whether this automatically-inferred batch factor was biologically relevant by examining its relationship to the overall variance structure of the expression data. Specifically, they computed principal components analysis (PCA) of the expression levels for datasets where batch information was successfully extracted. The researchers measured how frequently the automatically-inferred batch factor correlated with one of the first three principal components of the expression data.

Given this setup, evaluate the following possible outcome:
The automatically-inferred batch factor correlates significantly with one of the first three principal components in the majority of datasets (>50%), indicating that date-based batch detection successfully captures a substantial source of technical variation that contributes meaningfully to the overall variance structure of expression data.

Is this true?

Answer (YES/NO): YES